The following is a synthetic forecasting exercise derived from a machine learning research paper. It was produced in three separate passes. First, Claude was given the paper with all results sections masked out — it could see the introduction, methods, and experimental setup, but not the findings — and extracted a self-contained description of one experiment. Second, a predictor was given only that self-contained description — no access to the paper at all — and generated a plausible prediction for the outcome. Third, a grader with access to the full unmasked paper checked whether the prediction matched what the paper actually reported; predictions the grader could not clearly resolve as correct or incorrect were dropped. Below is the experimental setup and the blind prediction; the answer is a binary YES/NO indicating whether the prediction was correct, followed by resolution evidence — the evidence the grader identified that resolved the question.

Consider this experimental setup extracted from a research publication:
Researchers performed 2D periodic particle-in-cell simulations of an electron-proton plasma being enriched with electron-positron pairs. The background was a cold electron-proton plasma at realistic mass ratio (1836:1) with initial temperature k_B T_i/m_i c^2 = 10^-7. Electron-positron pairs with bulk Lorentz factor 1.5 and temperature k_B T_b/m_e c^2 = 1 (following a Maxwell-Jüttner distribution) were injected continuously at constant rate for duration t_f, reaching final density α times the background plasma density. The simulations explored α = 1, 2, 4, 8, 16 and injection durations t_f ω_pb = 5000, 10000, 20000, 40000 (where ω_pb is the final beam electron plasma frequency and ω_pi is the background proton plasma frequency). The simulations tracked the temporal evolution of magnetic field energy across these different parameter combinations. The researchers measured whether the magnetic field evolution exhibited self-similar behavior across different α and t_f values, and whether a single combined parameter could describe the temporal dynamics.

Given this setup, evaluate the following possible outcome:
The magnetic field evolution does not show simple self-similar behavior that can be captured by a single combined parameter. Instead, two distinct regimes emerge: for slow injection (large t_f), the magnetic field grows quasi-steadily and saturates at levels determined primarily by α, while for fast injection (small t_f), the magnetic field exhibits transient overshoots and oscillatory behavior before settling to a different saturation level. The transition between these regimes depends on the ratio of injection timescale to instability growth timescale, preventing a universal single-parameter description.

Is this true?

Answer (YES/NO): NO